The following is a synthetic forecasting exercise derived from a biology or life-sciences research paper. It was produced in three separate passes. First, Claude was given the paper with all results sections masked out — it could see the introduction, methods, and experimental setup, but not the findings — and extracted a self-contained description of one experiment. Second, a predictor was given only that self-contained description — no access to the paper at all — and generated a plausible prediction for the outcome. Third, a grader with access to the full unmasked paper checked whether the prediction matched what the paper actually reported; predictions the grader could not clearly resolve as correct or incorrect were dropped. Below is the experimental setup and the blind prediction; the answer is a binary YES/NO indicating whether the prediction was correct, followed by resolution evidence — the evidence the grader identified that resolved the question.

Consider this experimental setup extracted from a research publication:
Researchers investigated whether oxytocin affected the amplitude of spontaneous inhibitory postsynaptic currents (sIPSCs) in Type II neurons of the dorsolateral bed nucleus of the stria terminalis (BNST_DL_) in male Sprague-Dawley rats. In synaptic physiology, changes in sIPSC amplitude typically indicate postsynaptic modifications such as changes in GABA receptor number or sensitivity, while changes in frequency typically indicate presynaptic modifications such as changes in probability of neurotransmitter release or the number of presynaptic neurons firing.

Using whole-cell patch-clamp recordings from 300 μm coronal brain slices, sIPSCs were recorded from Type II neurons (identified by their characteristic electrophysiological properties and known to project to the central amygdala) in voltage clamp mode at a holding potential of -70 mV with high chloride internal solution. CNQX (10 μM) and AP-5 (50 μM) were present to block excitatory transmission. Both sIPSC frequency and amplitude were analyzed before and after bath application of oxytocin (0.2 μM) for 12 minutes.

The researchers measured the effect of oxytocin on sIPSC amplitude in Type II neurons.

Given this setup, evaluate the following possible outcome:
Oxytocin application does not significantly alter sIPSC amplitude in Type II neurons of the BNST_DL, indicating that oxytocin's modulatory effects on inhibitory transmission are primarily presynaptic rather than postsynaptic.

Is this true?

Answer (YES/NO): YES